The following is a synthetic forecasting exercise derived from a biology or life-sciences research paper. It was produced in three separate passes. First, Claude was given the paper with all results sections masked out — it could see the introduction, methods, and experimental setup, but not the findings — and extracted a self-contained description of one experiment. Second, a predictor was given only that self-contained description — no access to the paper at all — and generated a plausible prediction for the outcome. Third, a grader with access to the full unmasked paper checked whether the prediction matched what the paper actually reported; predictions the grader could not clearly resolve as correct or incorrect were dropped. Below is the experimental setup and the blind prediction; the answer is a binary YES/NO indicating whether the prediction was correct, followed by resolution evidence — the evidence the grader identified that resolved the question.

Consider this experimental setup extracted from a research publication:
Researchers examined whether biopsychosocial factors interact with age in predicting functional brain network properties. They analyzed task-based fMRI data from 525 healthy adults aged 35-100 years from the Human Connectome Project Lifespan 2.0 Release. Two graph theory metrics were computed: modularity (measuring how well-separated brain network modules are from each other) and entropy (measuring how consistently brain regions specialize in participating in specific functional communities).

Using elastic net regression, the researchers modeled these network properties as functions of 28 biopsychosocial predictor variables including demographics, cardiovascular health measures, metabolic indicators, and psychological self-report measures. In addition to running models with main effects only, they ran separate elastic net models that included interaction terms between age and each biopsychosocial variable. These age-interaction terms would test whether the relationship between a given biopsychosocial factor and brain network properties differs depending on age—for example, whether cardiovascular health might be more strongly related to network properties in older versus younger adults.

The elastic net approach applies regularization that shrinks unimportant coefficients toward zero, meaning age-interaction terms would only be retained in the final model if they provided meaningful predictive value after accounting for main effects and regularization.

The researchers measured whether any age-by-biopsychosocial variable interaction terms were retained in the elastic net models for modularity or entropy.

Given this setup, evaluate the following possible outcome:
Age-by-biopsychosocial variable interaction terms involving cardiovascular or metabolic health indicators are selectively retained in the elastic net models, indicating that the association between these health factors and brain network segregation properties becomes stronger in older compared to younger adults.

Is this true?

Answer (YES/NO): NO